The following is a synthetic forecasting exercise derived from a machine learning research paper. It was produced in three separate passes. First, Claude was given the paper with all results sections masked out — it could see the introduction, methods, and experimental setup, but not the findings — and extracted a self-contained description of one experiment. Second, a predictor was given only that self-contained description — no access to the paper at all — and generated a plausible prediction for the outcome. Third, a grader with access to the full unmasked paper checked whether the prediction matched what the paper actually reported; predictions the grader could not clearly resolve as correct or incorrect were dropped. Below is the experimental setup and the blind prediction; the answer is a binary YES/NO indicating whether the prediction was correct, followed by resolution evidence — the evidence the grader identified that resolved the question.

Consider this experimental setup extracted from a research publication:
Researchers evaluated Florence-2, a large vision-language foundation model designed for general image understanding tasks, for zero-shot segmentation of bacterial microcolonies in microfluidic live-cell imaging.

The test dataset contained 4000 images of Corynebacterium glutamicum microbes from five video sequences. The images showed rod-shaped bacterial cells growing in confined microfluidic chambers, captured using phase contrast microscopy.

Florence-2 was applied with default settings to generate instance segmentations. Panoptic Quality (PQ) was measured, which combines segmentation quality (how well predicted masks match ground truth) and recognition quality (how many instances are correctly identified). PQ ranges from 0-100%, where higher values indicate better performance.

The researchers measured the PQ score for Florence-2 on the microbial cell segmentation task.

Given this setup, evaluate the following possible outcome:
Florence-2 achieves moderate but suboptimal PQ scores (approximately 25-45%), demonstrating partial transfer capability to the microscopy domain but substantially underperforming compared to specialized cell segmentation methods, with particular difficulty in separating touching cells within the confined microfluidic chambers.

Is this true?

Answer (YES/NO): YES